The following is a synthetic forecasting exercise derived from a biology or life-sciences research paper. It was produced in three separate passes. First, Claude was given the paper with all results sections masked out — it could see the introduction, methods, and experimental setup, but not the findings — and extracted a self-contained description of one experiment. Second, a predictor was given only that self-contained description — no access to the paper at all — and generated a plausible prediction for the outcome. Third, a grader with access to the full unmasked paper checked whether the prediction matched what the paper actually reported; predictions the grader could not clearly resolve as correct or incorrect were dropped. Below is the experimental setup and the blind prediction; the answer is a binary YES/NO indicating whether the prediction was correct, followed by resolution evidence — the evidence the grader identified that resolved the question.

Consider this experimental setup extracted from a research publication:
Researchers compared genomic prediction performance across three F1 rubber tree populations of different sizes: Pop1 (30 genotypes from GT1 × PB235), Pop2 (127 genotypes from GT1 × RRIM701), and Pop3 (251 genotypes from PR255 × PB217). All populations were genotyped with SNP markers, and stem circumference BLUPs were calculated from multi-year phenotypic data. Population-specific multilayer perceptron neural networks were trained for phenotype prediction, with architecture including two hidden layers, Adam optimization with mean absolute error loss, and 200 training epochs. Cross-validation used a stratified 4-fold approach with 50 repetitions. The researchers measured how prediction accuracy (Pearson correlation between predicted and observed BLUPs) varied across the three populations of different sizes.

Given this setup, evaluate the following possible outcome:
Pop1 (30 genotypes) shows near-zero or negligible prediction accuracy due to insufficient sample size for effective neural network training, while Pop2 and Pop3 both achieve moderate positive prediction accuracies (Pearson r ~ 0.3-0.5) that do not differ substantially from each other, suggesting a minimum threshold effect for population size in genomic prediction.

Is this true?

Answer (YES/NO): NO